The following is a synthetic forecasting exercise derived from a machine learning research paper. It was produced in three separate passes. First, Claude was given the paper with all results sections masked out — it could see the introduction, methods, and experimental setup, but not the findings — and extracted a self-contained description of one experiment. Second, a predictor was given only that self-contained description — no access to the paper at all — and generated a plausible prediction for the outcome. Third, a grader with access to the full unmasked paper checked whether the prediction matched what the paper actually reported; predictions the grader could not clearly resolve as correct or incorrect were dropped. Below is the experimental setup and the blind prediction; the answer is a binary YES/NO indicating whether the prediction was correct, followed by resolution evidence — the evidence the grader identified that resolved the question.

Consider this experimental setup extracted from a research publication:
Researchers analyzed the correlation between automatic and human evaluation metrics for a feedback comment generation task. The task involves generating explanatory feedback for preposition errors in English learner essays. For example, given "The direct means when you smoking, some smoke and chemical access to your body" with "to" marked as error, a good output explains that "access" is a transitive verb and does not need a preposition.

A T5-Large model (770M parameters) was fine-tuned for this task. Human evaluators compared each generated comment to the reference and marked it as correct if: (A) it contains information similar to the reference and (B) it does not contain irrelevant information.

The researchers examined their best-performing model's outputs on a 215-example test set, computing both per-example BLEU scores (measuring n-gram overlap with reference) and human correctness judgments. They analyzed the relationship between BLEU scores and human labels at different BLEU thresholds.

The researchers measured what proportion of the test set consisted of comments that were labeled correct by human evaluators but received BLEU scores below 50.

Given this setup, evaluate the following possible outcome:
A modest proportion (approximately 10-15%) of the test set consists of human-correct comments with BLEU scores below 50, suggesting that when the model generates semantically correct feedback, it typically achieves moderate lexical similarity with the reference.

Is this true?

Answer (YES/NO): NO